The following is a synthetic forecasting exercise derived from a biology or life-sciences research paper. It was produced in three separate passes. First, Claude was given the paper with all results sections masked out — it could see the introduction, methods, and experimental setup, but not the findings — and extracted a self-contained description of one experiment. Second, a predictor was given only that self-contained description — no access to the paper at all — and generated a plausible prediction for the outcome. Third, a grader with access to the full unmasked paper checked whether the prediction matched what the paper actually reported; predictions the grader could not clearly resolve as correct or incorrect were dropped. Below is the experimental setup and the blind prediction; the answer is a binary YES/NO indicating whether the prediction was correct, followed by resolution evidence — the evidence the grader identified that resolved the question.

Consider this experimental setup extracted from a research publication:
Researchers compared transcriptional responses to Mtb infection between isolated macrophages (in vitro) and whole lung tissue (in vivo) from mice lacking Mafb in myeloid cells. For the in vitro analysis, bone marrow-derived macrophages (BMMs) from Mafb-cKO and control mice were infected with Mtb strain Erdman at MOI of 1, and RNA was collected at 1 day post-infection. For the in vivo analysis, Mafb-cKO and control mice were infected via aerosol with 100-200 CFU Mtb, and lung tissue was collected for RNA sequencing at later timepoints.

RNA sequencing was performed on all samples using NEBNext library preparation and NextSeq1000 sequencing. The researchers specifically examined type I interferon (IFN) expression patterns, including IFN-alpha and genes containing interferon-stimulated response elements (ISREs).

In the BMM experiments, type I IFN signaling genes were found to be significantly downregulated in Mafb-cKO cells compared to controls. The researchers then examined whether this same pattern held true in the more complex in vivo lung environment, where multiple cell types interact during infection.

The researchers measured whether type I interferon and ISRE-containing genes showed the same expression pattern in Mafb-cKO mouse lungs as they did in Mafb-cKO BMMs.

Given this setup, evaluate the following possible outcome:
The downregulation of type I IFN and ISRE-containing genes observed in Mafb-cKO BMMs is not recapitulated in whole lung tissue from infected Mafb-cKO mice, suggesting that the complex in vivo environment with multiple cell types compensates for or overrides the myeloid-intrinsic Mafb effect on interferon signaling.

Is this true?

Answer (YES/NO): YES